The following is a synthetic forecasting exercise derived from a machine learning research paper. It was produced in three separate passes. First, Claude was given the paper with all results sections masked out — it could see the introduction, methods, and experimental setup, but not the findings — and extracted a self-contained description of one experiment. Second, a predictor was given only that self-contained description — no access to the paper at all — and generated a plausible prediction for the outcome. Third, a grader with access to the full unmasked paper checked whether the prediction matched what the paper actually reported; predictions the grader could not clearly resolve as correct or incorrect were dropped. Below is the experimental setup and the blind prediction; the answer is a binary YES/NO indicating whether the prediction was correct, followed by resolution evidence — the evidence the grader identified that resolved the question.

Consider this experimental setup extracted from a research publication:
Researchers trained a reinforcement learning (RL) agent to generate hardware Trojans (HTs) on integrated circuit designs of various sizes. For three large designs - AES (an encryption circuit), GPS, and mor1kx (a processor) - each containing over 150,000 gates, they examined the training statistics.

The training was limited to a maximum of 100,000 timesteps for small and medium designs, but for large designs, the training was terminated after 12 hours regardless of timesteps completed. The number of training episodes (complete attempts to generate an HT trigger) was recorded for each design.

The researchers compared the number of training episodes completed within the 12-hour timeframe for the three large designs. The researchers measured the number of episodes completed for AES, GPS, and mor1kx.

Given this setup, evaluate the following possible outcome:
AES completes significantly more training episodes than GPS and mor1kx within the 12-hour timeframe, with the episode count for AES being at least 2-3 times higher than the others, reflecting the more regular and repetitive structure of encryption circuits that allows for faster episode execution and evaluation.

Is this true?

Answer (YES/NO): NO